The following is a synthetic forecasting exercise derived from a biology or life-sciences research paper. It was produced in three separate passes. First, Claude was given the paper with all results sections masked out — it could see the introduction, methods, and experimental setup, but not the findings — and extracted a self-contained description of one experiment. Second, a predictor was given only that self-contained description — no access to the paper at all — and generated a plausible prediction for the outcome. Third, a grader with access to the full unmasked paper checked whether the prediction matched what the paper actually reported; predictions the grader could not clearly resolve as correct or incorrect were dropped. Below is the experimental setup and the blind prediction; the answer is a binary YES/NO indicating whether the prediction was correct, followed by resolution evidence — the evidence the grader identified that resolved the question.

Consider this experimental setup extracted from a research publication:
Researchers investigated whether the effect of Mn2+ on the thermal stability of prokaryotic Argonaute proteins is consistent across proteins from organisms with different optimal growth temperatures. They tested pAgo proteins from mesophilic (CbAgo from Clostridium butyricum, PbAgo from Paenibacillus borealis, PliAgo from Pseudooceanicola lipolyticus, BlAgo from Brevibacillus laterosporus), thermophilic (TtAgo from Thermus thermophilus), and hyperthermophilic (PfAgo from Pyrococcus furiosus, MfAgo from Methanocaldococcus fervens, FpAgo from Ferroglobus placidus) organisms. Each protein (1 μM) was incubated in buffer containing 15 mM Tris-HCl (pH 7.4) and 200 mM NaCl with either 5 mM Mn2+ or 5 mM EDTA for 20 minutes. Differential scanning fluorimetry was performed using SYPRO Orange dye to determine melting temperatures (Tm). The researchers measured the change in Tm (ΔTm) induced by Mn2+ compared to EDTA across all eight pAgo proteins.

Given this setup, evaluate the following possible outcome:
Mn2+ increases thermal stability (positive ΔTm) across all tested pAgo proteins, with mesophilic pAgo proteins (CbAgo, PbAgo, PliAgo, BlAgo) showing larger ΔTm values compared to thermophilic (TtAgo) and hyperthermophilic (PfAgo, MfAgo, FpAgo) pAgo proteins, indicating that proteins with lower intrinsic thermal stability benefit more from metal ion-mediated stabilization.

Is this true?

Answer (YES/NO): NO